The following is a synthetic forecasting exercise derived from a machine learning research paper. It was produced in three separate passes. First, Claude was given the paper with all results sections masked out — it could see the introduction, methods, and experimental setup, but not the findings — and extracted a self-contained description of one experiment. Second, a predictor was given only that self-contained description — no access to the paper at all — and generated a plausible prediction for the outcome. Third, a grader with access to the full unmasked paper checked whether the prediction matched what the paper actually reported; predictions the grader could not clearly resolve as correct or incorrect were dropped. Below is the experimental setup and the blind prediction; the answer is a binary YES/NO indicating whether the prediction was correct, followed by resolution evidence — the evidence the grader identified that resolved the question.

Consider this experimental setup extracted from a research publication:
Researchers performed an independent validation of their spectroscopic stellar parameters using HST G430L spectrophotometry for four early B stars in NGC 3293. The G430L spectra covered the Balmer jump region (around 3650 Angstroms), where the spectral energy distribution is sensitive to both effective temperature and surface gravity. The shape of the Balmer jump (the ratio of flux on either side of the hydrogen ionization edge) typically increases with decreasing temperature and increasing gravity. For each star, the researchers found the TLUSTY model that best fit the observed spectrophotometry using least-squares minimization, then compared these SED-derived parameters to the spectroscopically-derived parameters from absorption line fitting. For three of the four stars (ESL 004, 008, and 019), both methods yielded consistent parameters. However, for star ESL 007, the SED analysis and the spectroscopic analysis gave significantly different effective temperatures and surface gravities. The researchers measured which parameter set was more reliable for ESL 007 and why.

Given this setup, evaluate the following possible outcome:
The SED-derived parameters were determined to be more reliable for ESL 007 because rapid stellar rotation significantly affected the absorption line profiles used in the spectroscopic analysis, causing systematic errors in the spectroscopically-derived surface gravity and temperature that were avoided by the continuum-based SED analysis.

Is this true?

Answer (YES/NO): NO